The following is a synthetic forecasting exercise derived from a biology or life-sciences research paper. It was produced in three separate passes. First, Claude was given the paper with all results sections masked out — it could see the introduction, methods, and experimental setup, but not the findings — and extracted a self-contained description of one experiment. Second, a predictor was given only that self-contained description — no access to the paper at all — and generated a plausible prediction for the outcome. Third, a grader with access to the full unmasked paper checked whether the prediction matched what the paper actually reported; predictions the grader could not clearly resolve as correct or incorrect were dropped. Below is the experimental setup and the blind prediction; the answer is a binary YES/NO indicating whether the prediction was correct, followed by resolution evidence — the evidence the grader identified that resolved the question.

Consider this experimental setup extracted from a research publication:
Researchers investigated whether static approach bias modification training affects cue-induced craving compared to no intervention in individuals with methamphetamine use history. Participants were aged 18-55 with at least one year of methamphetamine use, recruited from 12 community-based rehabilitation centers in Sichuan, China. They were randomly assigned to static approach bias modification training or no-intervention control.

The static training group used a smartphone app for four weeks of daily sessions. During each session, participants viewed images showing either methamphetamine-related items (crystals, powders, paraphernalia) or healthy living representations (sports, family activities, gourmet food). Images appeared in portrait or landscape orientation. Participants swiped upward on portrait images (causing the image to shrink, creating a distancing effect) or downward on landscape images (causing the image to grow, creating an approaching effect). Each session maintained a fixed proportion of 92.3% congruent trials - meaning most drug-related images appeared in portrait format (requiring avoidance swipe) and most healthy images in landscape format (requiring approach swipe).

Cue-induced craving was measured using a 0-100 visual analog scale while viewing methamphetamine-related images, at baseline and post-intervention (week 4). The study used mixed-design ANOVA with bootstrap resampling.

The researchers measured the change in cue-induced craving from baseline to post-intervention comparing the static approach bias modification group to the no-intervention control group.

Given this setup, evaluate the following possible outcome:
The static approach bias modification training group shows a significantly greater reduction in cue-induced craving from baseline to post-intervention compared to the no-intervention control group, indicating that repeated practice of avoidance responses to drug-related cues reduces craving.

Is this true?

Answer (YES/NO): NO